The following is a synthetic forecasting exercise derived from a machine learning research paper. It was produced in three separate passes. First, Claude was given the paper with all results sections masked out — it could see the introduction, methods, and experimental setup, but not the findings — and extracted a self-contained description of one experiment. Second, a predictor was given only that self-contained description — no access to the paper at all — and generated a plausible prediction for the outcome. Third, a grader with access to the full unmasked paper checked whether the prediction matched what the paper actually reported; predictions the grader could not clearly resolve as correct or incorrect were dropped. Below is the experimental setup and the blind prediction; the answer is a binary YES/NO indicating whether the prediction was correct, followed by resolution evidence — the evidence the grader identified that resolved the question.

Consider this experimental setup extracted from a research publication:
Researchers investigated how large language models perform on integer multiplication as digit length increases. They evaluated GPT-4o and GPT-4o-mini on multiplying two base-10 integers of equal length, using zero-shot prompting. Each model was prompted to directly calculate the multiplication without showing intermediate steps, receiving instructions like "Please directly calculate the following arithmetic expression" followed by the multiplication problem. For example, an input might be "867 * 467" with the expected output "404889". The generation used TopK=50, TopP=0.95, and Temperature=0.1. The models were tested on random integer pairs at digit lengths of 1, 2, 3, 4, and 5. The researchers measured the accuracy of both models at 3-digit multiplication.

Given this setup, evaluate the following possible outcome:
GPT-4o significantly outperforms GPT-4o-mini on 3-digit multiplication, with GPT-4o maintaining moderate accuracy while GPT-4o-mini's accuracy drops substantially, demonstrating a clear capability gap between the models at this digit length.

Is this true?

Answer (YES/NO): YES